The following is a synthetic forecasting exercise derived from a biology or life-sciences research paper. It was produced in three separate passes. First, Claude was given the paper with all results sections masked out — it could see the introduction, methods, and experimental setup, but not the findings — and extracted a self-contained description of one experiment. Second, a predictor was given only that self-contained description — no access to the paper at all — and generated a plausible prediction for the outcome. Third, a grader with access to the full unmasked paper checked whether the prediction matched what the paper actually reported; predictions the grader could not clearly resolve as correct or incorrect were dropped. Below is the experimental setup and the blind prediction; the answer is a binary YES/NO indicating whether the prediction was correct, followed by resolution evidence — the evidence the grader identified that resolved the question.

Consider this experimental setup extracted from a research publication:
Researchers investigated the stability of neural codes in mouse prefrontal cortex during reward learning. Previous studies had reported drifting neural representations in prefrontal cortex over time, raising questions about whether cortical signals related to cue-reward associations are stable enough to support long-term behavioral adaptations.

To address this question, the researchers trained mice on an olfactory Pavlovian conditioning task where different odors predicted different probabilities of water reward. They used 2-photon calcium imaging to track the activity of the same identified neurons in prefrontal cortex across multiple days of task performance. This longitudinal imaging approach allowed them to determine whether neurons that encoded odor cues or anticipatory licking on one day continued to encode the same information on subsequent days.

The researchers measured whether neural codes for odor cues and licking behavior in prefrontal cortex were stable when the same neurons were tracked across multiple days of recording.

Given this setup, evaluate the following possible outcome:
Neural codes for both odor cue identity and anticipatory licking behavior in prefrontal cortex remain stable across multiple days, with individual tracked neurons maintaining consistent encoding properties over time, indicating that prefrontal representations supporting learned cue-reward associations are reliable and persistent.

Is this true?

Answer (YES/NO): YES